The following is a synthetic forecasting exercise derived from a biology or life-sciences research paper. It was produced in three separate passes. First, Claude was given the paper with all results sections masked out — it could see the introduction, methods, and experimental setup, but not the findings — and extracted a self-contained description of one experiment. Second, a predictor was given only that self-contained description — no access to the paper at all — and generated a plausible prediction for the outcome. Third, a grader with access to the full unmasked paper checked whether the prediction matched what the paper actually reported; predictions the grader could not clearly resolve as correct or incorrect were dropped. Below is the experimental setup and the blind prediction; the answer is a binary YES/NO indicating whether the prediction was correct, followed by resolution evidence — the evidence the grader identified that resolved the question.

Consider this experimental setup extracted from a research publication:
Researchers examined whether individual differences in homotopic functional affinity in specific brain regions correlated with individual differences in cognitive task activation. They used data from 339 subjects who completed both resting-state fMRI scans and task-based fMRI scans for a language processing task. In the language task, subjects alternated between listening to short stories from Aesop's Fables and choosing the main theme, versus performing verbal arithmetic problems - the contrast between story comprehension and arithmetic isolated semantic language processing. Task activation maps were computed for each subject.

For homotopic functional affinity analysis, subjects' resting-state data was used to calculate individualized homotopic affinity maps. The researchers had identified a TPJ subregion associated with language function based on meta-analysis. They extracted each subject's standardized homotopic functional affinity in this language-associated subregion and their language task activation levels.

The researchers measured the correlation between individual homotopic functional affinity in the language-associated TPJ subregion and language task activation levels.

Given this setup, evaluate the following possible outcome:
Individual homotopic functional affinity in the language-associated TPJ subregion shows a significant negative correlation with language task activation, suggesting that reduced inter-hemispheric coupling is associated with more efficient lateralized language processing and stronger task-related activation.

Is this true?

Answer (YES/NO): YES